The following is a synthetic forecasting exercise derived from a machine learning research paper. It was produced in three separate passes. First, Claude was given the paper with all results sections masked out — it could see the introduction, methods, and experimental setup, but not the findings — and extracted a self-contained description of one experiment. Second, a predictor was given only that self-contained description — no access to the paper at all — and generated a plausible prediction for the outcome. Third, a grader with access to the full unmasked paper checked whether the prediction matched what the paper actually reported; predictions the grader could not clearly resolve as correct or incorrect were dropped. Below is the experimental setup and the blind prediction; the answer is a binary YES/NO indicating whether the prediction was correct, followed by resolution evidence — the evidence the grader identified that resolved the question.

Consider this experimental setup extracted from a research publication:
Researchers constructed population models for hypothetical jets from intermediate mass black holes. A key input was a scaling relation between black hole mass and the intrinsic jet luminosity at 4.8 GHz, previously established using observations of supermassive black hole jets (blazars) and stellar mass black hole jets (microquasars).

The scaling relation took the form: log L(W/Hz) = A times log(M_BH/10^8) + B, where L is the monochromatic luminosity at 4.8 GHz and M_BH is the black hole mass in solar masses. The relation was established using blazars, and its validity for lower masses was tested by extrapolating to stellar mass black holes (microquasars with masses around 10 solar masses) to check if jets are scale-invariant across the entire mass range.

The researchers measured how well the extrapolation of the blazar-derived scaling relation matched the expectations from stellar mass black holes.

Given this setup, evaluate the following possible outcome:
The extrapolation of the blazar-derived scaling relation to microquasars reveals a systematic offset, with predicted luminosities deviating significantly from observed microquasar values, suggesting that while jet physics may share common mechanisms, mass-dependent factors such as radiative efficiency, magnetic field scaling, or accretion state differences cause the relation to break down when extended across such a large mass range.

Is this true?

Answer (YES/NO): NO